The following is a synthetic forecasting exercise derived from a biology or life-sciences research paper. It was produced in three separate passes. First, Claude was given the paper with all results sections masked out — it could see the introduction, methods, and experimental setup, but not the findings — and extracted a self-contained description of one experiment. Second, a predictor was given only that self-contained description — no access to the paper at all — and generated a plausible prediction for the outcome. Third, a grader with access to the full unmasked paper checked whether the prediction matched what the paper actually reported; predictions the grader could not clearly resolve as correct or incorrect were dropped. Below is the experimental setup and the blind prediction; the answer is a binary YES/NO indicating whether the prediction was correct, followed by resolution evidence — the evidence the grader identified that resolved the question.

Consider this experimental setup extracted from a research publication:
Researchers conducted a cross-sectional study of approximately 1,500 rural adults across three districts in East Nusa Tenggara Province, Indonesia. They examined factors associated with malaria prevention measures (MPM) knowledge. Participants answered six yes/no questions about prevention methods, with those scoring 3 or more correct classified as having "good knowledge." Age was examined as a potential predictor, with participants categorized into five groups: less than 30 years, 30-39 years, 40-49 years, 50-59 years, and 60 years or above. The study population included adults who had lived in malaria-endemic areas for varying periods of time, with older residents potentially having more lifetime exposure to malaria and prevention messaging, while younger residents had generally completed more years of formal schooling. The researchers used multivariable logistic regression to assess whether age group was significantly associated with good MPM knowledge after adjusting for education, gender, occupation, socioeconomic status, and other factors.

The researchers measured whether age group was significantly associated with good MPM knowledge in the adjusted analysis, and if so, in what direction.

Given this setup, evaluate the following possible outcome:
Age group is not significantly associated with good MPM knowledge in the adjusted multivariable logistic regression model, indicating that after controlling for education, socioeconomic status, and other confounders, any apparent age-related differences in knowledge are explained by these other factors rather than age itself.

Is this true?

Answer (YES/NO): YES